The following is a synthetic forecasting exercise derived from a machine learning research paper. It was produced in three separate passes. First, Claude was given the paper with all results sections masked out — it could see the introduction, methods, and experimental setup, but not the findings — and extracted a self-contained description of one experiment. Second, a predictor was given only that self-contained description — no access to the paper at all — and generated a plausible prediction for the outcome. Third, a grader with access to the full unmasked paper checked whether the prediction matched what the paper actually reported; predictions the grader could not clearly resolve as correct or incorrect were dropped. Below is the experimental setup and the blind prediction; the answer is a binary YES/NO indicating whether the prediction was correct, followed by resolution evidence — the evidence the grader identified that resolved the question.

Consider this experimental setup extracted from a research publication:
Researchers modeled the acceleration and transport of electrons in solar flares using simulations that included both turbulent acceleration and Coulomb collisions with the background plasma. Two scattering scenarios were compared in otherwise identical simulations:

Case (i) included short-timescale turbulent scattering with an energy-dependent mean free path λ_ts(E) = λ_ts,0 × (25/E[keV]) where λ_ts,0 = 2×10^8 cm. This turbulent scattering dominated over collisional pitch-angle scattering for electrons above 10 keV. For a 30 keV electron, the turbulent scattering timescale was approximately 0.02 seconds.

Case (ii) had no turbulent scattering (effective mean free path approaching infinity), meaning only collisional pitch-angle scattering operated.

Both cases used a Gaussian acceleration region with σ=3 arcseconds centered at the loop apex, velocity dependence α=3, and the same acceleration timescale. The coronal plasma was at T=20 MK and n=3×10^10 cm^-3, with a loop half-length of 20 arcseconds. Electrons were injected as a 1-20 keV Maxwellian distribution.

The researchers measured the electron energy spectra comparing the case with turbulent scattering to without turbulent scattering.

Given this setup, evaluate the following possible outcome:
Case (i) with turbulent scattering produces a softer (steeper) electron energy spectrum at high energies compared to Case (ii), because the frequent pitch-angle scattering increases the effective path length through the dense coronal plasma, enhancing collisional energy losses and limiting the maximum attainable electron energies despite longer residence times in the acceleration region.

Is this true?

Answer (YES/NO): YES